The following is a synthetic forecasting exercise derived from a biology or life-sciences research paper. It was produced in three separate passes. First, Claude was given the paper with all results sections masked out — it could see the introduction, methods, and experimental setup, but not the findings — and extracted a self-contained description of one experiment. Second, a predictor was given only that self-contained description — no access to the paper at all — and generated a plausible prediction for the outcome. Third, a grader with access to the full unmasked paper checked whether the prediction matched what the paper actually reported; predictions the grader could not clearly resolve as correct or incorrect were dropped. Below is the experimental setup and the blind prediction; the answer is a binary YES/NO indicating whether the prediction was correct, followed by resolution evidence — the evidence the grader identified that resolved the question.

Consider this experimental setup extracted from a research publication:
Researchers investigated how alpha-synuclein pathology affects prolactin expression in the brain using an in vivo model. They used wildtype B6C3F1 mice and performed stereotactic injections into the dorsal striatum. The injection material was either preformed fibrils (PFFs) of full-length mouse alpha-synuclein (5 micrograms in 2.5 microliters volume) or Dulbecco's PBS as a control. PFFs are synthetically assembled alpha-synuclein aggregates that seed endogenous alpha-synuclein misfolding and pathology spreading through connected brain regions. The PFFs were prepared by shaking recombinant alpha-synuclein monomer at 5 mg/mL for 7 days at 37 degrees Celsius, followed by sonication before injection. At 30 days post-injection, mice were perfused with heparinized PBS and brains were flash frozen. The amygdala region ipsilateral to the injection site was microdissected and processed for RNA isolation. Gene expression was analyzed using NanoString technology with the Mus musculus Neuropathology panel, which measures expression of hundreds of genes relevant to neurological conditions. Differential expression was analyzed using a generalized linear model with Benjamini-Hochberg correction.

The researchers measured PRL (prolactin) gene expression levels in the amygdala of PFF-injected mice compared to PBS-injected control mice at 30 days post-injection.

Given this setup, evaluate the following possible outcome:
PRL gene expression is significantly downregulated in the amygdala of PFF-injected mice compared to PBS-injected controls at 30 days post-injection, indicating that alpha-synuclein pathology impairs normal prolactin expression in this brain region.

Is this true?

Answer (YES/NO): YES